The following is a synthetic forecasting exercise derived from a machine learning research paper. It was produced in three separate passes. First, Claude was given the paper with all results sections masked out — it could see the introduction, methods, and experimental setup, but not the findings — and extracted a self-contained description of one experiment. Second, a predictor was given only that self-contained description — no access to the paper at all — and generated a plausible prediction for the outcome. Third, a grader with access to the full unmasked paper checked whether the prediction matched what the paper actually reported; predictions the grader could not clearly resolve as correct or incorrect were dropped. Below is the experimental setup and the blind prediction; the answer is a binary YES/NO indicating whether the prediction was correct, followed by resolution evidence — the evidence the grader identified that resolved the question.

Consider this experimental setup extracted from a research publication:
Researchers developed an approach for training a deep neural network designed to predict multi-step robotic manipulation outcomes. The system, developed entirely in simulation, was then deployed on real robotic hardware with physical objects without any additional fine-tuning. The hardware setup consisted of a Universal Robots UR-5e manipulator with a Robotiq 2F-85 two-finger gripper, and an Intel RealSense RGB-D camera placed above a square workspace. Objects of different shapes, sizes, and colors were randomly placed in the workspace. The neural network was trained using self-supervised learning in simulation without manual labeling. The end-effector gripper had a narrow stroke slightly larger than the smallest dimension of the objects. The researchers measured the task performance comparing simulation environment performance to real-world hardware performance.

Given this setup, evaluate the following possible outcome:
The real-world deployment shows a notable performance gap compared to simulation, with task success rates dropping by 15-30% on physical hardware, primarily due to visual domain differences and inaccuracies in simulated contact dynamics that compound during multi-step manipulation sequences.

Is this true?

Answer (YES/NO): NO